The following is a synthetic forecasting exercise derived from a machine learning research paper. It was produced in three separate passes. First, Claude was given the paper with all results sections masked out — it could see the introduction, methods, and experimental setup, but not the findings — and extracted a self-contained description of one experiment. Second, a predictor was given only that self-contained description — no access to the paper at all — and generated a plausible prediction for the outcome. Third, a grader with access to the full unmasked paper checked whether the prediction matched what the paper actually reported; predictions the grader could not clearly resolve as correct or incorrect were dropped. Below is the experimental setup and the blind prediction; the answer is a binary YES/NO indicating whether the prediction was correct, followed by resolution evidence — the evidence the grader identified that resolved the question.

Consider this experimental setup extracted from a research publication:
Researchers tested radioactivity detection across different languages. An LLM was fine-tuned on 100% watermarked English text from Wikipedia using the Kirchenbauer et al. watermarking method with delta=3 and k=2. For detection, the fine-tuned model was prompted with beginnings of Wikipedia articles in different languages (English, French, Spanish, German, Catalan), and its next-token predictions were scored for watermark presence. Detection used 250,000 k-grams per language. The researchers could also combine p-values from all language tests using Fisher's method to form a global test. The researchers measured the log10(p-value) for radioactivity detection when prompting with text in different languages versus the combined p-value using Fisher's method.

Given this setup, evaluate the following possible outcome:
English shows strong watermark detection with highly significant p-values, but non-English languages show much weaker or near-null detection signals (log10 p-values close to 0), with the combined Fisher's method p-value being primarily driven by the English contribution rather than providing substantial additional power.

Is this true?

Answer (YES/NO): NO